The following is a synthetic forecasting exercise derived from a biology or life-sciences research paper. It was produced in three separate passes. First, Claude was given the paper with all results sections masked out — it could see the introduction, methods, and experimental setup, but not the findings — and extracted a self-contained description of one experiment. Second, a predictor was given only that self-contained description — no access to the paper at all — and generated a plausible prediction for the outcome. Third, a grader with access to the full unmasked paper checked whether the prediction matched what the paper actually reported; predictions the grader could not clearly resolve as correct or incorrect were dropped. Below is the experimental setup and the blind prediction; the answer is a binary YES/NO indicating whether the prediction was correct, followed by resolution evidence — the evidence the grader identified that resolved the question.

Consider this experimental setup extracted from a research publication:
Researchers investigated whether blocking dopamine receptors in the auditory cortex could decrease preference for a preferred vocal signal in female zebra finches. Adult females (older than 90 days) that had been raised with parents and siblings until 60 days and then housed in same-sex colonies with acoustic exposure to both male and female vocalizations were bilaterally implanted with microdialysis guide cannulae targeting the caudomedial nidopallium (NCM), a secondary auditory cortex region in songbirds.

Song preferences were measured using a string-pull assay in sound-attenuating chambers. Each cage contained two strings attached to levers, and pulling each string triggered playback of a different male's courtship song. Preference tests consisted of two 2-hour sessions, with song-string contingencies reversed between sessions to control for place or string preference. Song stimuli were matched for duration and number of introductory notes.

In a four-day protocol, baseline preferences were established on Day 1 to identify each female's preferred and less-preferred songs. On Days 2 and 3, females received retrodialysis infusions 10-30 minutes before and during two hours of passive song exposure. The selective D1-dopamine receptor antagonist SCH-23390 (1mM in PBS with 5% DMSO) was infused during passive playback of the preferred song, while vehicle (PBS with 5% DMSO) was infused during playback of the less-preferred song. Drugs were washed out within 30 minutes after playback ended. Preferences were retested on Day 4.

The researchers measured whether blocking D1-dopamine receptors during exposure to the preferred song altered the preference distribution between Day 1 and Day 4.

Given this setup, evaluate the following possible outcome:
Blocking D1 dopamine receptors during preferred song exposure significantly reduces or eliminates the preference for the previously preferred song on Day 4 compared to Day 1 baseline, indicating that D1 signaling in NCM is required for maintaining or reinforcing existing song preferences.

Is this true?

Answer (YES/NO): NO